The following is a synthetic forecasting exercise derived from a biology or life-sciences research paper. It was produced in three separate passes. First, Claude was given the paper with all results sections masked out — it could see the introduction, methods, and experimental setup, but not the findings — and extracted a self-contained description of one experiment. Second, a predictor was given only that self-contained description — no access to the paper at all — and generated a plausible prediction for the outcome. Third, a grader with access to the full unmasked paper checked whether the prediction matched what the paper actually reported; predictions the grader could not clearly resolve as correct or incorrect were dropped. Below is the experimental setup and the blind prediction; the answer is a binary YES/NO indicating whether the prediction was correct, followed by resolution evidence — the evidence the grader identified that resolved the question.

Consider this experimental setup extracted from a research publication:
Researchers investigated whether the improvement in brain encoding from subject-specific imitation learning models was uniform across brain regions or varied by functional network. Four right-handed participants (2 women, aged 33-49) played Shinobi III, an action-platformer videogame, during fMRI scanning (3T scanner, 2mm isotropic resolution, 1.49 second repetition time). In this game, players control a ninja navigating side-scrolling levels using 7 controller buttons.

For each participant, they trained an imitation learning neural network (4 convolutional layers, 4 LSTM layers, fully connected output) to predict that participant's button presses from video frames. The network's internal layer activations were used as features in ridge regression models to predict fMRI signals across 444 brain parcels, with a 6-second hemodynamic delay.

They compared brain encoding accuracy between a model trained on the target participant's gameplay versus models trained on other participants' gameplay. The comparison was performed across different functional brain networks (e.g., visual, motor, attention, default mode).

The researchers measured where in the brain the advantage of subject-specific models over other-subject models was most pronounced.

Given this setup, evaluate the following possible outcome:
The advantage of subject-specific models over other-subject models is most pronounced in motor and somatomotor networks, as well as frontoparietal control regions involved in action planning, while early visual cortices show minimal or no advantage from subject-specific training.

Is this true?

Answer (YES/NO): NO